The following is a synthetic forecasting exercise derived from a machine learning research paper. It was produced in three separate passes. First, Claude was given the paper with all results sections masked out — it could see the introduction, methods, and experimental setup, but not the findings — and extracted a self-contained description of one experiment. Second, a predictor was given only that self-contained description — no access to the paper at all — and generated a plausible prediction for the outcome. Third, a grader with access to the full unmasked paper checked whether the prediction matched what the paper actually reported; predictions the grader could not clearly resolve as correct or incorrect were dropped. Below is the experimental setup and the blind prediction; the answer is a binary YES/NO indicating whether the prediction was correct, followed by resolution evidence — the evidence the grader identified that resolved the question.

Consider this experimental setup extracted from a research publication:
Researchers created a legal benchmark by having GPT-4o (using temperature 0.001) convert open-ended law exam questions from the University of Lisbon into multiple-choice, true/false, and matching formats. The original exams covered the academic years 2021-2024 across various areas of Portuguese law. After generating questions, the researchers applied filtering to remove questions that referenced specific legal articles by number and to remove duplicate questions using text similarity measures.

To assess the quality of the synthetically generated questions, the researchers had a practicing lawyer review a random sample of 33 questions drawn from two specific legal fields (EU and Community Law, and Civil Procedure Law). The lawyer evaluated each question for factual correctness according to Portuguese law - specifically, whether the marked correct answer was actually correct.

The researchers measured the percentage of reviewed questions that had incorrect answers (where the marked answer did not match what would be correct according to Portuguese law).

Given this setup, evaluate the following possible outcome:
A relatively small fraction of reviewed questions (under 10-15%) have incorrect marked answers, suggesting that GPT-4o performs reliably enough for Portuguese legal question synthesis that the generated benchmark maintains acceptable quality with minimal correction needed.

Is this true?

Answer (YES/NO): NO